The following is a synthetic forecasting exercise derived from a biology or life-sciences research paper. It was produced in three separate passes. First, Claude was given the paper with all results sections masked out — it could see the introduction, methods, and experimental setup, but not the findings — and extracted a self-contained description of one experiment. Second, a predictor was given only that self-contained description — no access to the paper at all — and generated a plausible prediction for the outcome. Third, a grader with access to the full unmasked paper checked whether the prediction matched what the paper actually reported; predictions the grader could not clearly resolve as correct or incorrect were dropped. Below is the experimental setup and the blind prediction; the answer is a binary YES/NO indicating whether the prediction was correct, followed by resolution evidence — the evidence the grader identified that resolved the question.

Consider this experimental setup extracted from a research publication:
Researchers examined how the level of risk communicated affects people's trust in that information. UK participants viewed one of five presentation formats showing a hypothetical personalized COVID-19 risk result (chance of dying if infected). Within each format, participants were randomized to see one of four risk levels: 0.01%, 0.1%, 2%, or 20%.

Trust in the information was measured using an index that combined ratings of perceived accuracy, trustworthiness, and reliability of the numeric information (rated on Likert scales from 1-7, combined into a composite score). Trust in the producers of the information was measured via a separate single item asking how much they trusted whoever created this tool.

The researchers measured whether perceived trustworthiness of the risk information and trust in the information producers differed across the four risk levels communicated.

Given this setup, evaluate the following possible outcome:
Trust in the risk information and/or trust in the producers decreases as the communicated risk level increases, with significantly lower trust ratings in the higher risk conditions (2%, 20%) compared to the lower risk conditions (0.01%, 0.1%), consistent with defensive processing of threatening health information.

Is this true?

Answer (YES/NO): NO